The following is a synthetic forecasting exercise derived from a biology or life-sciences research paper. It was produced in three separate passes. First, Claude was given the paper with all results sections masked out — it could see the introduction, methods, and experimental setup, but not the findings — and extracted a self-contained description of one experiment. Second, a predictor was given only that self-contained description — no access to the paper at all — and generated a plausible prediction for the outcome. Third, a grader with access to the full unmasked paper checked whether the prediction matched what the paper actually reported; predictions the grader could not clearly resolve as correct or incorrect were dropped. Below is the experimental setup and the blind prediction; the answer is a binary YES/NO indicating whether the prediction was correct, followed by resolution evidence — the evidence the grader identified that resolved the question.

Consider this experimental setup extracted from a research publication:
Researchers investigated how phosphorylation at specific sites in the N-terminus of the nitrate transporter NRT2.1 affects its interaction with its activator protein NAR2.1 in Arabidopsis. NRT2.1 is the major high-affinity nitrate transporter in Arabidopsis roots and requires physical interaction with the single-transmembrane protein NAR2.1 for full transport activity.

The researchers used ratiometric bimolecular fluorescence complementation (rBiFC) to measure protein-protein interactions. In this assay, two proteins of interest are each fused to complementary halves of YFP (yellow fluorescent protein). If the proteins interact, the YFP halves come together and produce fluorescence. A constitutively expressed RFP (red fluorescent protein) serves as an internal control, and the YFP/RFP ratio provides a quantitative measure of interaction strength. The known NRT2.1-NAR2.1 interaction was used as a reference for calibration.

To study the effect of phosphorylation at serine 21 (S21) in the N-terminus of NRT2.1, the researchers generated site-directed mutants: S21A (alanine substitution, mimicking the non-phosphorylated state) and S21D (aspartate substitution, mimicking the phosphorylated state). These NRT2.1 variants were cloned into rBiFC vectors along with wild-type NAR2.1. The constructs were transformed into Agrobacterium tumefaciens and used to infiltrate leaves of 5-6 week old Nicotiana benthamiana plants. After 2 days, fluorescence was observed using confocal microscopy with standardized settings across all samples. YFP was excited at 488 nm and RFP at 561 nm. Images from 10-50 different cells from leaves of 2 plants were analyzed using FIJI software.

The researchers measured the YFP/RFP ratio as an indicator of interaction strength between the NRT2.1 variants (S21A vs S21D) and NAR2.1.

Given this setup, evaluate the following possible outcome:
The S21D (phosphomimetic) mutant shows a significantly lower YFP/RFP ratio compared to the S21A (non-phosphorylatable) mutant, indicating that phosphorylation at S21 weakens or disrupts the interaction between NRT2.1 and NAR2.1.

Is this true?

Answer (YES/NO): YES